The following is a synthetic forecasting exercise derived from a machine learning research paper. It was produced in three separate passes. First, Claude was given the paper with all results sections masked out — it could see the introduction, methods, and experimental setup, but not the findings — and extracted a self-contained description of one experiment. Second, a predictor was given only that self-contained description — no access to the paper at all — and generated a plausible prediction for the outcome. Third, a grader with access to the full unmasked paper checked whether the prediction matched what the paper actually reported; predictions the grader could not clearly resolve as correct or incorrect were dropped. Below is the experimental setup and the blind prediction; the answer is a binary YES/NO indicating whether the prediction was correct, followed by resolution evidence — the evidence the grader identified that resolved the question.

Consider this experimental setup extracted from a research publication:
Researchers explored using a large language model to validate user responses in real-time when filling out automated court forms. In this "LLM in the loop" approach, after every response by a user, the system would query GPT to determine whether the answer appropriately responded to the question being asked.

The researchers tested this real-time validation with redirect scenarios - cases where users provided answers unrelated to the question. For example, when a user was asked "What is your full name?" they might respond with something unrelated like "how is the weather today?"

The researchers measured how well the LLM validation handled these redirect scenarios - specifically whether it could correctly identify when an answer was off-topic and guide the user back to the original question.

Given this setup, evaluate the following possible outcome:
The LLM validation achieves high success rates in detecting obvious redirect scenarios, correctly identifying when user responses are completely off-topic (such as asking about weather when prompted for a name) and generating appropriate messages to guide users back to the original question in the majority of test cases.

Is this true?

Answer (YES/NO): YES